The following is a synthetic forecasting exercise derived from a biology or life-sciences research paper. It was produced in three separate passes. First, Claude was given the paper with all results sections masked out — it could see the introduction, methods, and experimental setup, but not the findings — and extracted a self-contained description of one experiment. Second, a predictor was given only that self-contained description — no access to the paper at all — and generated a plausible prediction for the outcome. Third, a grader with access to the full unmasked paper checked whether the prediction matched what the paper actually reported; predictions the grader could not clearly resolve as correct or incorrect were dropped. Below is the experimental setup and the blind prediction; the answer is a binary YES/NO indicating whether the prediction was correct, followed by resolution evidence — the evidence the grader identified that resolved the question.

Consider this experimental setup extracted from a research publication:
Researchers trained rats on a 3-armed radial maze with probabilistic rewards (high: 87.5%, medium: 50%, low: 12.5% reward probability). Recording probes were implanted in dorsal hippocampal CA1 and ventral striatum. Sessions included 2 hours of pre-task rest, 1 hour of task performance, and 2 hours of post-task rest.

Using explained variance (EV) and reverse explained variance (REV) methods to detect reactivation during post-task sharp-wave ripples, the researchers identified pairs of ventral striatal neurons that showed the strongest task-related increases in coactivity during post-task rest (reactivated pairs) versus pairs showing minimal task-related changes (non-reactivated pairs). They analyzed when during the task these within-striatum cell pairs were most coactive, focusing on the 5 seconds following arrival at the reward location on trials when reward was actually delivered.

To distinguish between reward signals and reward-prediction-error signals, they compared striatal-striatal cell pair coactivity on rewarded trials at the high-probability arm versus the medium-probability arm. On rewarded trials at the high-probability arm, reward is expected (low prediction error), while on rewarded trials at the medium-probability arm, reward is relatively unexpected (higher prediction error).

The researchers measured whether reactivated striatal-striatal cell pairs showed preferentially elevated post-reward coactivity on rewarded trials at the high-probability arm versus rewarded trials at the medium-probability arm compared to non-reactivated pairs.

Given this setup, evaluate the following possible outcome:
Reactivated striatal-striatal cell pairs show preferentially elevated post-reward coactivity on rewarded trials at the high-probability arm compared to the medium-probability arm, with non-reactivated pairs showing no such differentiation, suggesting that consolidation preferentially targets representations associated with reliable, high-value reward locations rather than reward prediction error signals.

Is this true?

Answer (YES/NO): NO